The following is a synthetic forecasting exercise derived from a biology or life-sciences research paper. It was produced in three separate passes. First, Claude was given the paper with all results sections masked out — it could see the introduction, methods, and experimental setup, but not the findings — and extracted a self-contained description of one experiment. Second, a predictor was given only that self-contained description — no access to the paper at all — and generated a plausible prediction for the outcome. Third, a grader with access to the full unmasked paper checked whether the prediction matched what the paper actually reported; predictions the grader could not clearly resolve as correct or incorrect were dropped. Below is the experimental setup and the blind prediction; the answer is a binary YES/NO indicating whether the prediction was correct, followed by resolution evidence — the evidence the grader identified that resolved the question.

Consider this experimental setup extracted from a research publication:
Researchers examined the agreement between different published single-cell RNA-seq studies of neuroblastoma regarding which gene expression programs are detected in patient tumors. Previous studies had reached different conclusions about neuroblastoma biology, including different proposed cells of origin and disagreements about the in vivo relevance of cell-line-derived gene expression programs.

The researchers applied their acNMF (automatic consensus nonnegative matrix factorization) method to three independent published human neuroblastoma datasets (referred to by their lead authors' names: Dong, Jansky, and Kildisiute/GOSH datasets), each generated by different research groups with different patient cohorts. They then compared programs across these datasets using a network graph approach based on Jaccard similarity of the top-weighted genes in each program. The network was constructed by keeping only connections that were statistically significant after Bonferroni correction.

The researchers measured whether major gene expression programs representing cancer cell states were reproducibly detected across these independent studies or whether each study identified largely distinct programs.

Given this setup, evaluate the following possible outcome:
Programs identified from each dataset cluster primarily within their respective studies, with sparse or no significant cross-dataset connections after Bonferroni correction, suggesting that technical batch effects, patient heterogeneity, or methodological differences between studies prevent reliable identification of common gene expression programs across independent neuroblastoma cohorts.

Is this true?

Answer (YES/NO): NO